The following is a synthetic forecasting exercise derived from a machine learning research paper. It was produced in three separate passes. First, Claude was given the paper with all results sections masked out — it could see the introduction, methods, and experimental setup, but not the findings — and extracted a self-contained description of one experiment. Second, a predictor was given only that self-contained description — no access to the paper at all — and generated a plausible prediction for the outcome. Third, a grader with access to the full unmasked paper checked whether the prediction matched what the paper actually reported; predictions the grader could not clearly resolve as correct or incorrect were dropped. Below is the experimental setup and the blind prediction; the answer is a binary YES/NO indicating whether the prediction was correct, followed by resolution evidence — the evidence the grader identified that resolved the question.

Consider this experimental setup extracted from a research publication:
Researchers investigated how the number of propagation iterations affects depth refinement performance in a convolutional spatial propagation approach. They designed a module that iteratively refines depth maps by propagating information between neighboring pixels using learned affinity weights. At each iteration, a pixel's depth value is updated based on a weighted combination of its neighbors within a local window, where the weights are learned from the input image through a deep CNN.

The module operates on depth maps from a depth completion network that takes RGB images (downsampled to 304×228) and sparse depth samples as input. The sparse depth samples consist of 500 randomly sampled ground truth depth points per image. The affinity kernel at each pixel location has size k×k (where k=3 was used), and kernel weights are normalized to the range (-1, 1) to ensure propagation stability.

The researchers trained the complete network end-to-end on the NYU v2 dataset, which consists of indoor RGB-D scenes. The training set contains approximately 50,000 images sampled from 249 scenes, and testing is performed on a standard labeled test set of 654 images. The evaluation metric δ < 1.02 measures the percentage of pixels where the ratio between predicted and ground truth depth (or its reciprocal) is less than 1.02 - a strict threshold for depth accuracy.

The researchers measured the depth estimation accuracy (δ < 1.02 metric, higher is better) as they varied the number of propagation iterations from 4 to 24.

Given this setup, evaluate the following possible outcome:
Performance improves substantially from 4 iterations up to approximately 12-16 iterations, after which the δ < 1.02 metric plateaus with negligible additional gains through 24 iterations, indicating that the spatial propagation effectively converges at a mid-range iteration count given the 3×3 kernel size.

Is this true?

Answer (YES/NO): NO